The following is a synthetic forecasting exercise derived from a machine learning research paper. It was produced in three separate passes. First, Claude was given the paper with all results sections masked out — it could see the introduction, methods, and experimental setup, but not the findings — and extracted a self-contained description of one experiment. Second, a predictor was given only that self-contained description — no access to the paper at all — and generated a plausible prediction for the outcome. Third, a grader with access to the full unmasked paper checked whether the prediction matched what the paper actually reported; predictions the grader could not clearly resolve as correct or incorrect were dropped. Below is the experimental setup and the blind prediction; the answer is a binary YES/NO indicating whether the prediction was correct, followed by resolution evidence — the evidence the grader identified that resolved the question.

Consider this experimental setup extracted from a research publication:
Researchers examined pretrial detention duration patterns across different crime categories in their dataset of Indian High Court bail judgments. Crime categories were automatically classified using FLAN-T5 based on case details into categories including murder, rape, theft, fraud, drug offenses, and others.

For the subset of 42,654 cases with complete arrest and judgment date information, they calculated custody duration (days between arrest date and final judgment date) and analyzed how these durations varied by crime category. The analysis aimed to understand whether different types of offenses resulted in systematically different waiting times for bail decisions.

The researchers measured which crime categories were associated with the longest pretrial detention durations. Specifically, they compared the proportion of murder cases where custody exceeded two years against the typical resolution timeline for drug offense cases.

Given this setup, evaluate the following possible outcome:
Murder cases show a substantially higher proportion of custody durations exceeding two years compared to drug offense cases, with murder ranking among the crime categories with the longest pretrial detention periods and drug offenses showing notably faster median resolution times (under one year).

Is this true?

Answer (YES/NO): YES